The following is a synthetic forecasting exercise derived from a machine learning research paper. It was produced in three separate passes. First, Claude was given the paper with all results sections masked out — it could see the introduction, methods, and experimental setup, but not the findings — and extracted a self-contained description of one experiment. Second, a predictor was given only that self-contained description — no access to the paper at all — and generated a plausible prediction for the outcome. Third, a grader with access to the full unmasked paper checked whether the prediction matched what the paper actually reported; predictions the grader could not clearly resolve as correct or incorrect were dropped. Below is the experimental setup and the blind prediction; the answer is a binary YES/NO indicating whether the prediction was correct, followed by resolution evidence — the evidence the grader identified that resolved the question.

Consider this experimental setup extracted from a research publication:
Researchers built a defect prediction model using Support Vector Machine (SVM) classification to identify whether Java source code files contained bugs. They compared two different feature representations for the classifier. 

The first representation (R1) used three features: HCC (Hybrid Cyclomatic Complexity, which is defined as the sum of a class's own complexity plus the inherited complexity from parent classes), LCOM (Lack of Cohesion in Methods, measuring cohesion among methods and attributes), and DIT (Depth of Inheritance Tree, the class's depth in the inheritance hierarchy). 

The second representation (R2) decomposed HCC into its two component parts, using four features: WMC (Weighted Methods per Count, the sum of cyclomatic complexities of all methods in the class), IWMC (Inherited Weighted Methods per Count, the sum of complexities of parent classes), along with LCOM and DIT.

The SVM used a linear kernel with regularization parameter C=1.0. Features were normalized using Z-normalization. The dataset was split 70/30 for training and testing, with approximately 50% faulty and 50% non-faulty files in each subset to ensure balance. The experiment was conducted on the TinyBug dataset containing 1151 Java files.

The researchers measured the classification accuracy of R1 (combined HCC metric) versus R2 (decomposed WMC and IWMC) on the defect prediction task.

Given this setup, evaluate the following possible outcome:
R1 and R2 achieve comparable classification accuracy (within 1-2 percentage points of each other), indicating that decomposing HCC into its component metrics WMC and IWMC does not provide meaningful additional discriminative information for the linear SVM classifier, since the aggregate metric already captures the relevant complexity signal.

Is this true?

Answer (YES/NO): NO